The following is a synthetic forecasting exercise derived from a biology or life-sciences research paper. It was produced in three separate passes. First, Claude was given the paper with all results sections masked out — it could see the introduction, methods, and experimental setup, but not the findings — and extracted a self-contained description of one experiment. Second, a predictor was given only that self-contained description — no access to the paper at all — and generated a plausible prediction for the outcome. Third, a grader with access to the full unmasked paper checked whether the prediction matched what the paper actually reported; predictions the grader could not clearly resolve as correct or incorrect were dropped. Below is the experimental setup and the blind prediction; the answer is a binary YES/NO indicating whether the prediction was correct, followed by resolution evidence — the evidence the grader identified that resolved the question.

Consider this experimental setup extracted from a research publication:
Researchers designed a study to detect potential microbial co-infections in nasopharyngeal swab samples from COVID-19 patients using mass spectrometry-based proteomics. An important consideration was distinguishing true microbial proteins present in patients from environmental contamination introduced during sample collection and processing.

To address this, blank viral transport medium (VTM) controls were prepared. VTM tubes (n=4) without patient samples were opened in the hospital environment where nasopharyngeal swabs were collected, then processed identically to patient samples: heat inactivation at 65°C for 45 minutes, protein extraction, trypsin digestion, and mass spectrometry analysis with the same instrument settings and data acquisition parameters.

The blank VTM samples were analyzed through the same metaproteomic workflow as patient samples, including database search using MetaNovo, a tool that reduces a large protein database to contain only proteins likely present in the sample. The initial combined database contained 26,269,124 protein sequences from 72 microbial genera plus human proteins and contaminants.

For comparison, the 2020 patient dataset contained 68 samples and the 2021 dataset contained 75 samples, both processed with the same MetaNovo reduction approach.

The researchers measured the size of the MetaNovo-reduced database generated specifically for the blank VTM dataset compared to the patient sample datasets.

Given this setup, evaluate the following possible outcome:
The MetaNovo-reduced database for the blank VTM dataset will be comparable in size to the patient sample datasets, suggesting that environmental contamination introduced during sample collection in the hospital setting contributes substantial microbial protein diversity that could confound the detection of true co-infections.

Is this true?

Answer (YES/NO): NO